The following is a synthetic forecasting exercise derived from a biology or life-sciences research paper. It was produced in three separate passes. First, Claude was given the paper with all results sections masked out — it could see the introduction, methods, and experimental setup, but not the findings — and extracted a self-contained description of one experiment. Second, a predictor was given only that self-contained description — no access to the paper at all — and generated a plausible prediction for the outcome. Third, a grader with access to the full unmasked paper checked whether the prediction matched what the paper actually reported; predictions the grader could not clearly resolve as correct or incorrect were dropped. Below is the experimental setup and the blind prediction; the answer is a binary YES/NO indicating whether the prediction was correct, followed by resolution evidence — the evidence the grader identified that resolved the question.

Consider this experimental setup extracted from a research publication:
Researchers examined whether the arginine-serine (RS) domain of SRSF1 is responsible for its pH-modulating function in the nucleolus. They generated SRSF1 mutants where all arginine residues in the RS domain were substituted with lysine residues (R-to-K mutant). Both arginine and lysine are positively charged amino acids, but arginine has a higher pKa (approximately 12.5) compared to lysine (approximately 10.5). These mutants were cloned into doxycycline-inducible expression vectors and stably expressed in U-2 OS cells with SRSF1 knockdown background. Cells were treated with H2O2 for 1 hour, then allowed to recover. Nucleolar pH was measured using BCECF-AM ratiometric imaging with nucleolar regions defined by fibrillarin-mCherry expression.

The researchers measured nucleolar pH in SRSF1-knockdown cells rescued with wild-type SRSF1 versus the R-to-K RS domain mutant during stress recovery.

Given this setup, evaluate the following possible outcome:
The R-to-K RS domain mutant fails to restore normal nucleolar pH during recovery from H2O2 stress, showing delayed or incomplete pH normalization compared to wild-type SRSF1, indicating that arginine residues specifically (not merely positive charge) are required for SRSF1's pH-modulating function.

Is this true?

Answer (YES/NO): YES